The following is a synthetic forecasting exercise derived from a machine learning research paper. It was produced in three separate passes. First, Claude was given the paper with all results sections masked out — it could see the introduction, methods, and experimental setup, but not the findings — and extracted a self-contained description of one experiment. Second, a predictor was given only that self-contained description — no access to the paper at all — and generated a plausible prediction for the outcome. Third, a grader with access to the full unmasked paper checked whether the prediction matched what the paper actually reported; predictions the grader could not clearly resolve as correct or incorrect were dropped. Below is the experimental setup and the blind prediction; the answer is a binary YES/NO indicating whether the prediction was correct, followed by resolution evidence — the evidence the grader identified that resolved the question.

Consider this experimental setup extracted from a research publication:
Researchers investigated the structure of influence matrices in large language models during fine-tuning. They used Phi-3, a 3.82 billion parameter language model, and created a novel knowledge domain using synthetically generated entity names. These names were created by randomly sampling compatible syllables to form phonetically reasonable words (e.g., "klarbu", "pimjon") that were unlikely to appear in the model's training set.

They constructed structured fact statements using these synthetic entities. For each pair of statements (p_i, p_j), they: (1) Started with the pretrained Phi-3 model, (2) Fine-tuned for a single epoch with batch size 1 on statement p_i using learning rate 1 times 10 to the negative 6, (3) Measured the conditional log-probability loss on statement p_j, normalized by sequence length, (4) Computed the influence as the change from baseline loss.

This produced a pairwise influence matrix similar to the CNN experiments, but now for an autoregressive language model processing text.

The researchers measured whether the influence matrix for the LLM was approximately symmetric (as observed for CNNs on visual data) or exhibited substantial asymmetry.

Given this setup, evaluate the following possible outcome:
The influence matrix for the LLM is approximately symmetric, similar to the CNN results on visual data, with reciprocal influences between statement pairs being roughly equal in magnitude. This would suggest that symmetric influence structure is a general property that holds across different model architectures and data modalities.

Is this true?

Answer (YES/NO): NO